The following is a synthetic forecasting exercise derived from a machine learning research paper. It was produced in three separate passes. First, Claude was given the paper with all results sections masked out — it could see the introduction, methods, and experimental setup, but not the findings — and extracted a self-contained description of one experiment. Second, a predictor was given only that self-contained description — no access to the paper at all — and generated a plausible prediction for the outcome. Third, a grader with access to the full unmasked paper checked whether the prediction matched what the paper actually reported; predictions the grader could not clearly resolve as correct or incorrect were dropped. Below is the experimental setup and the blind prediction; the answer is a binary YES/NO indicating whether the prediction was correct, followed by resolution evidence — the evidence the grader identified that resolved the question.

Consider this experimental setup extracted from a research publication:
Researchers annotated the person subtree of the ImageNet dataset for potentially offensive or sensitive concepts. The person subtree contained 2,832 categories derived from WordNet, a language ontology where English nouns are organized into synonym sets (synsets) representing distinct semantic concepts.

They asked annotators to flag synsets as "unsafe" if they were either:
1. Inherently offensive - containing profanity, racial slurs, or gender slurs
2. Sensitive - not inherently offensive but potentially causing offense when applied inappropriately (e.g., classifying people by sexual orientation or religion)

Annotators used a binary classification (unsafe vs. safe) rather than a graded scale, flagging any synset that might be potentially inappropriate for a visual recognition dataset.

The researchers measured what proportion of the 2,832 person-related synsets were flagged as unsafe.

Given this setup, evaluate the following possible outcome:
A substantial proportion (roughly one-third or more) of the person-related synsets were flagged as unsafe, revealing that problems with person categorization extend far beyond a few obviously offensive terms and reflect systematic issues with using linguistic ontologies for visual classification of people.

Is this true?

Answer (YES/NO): YES